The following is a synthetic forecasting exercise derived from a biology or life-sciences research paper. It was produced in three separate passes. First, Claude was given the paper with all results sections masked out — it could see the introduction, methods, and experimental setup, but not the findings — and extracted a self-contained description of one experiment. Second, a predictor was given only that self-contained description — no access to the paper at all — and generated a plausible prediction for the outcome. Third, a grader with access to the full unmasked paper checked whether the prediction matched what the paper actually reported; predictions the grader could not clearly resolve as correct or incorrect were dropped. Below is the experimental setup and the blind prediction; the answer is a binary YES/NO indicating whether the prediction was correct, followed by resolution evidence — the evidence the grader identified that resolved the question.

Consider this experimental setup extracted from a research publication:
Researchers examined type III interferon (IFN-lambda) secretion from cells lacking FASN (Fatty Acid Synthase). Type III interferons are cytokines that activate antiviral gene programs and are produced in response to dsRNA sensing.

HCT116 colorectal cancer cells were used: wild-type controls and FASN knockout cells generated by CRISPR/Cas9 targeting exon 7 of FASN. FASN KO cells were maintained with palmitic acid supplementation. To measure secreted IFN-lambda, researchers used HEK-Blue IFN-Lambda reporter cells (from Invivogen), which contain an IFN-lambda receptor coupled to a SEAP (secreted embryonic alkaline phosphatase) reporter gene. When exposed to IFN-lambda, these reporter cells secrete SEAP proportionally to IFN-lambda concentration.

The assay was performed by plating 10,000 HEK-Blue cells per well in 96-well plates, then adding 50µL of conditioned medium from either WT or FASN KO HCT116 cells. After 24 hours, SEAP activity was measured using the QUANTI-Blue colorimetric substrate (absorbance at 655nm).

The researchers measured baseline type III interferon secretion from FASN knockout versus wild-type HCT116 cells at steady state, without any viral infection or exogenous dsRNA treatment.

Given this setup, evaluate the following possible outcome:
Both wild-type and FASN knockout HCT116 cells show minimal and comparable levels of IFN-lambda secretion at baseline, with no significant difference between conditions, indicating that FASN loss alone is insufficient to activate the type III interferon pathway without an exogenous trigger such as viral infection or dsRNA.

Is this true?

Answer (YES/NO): NO